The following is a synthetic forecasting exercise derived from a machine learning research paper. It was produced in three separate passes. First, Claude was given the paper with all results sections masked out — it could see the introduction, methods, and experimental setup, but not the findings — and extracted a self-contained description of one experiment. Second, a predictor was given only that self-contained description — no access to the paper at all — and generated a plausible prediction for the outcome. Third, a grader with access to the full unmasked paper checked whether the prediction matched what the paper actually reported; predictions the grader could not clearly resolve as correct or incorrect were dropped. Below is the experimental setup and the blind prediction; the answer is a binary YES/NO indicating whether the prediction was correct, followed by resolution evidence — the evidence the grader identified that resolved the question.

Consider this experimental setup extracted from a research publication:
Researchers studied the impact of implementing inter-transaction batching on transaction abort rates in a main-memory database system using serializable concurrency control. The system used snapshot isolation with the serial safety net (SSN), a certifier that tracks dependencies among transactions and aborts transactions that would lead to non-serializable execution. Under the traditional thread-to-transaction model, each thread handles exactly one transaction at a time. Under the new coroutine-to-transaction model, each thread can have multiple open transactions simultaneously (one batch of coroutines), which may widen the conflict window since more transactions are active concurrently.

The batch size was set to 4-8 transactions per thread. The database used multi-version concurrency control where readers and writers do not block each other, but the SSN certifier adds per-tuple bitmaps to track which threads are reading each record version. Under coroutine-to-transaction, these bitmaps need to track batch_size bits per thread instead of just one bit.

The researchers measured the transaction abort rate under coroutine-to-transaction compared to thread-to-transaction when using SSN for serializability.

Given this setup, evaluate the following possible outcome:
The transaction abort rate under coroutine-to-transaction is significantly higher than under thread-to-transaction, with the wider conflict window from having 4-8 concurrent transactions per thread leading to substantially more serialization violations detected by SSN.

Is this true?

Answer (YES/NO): NO